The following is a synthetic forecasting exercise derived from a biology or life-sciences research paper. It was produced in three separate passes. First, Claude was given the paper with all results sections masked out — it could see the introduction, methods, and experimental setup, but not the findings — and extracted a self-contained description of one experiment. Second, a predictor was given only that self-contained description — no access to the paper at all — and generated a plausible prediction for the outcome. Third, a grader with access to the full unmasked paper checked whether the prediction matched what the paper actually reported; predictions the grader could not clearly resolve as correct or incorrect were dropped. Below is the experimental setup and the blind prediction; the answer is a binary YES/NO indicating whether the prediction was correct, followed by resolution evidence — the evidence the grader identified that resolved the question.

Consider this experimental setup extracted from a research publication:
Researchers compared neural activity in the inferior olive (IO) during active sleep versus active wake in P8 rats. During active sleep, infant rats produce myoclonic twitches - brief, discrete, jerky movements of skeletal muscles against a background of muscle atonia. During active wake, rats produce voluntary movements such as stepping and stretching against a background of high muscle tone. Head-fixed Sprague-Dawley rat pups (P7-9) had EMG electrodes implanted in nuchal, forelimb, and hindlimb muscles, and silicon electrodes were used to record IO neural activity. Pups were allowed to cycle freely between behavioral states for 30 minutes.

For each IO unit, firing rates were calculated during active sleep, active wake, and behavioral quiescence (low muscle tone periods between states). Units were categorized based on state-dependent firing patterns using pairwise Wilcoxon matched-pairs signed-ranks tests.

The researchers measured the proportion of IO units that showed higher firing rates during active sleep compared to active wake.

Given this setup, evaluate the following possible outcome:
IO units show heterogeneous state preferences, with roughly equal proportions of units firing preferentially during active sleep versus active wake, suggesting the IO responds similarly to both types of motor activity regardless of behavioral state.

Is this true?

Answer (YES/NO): NO